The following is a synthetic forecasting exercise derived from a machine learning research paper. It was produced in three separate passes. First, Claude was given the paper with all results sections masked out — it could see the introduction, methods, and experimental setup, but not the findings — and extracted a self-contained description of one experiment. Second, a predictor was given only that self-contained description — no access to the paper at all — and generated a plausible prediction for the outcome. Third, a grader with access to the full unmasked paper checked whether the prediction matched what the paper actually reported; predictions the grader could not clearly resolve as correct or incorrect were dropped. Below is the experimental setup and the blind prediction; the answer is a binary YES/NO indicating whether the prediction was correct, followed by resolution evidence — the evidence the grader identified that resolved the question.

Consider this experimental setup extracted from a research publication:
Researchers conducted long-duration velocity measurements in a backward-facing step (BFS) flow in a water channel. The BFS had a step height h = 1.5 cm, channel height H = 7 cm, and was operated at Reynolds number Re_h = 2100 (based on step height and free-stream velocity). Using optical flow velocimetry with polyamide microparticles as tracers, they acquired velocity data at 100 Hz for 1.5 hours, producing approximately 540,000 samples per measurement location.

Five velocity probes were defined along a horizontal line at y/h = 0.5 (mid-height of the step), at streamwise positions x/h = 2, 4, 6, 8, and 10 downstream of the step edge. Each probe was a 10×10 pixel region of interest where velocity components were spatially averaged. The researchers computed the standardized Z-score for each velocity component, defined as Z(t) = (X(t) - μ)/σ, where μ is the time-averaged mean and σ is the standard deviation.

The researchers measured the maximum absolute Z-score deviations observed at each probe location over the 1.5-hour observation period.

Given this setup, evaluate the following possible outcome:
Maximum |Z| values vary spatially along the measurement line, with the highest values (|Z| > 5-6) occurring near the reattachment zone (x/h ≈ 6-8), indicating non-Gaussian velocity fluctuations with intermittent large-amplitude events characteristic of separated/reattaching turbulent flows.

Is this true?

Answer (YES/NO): NO